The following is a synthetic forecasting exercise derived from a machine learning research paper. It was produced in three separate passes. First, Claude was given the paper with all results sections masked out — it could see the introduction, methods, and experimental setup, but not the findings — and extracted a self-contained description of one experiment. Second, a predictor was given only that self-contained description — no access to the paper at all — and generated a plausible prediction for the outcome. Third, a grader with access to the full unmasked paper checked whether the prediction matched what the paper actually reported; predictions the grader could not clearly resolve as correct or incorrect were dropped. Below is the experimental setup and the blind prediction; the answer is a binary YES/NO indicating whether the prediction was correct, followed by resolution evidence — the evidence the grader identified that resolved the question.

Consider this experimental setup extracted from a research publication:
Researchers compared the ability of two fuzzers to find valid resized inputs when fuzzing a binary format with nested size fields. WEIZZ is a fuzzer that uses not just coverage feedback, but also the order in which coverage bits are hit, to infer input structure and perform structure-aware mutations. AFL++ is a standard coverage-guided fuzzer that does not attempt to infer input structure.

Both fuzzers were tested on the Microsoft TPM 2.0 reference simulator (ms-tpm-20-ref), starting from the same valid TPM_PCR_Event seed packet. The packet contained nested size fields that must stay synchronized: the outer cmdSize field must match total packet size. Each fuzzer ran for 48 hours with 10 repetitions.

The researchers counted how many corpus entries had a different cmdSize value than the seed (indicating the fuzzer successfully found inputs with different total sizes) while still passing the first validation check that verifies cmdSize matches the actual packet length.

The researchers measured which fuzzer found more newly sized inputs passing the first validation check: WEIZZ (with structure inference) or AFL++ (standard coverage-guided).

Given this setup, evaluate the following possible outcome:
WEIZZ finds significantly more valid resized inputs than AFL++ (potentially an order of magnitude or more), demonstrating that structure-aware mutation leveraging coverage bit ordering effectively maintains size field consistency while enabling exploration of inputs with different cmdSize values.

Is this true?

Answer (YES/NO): NO